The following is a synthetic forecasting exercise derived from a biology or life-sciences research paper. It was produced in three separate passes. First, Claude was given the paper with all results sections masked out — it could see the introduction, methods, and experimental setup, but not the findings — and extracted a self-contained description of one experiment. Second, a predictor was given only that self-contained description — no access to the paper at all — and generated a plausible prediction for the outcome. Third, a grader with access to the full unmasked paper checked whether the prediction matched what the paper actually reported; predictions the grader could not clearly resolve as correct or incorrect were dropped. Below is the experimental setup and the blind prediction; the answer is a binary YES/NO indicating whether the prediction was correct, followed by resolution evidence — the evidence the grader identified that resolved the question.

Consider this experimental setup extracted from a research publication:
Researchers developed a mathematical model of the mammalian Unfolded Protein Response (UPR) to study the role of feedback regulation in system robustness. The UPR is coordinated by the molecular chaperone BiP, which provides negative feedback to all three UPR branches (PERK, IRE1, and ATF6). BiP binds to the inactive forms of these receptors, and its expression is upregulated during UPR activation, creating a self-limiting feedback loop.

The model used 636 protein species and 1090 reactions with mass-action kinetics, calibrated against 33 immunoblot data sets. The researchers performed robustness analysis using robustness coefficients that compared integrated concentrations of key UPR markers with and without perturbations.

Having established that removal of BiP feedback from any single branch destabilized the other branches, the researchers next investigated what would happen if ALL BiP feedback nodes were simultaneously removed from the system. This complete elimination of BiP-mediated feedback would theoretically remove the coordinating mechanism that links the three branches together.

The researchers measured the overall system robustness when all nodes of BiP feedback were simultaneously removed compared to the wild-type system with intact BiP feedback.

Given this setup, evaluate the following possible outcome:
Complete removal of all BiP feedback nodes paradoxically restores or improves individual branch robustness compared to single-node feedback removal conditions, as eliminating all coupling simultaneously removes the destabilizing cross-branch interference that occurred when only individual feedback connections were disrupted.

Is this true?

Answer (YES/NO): YES